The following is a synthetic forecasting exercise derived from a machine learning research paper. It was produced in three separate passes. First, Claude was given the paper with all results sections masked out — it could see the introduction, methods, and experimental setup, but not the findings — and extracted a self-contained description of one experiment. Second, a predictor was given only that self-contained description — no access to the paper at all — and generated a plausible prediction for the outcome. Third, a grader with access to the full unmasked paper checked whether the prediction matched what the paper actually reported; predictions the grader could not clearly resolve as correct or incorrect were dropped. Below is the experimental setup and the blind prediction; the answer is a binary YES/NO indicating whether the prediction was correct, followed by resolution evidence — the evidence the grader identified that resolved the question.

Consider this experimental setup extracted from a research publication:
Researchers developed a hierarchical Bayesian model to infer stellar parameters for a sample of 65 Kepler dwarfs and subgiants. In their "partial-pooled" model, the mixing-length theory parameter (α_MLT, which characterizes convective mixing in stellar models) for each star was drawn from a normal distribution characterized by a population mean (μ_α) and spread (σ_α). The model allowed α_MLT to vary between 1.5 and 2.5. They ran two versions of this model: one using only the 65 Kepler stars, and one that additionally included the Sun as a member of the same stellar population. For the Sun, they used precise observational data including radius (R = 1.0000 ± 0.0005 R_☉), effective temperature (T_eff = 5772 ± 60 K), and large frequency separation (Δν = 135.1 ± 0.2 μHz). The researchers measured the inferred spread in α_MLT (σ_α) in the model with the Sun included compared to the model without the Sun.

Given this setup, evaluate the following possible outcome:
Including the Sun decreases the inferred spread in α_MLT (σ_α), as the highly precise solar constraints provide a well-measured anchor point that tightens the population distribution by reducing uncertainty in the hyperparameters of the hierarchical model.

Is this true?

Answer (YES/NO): NO